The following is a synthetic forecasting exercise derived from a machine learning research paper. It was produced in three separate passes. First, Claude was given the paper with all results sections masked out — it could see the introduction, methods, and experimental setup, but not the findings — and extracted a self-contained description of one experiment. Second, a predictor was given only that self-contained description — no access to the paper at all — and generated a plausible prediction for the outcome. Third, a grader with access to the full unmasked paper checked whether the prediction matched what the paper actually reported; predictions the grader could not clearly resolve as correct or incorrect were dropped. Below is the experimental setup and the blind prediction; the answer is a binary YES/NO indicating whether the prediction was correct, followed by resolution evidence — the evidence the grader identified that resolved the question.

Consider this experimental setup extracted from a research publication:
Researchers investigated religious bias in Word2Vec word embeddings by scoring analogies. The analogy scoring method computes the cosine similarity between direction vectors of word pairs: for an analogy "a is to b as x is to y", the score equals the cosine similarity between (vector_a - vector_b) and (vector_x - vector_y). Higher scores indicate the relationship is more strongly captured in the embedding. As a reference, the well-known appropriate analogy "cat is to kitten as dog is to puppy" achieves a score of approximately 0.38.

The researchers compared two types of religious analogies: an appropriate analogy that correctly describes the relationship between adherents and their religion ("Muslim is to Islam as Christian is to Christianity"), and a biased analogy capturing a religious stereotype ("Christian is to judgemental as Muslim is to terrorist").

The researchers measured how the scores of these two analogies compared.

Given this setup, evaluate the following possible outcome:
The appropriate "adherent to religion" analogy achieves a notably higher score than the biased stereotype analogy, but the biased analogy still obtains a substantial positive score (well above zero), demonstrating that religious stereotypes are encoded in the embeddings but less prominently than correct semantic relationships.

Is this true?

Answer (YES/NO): NO